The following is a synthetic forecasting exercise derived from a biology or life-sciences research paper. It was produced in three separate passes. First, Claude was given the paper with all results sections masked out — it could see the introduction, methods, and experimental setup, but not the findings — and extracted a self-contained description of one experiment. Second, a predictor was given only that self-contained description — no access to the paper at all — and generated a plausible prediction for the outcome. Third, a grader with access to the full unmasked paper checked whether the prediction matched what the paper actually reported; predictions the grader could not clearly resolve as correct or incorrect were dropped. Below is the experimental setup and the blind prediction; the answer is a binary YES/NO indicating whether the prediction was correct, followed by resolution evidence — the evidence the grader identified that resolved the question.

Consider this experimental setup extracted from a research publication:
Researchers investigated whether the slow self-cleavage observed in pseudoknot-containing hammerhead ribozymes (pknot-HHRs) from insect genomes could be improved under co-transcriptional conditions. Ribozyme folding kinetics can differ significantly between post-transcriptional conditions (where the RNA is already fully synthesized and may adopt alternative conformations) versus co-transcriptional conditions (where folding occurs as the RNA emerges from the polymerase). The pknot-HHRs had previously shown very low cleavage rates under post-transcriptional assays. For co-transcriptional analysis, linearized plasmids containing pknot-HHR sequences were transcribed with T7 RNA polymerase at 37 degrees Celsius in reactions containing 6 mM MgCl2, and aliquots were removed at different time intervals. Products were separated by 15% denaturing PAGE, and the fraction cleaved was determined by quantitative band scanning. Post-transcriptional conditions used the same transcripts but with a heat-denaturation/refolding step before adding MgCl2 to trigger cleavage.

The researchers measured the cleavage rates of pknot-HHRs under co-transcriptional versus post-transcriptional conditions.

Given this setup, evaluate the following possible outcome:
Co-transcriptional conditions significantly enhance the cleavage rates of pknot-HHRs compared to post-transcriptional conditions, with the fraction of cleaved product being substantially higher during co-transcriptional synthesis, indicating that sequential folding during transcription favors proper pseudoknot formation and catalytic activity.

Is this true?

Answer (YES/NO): NO